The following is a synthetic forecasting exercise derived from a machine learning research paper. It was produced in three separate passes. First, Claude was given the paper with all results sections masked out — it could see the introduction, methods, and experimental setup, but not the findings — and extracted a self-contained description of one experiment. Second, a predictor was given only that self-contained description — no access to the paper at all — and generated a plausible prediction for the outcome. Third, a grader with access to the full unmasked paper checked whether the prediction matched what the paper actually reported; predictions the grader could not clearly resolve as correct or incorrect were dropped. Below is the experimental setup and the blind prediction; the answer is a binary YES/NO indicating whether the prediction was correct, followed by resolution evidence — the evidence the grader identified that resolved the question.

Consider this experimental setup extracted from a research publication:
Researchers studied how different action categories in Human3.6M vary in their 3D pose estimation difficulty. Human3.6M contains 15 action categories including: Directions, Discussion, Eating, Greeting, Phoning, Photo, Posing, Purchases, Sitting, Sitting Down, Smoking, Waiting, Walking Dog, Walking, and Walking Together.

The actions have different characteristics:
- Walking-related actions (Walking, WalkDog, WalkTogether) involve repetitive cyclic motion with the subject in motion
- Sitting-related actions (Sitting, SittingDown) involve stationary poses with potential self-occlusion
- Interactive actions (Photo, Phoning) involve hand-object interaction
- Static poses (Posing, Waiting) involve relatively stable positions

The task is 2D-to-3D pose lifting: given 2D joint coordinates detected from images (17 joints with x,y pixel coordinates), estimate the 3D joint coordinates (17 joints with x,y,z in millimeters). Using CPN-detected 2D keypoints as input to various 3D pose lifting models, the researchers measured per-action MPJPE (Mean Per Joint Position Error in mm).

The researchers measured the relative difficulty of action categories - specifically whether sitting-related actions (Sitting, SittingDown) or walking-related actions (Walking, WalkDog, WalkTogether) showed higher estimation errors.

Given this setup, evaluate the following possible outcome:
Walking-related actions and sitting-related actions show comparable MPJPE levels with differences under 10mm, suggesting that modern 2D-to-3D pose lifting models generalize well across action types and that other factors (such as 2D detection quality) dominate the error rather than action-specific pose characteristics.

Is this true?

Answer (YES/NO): NO